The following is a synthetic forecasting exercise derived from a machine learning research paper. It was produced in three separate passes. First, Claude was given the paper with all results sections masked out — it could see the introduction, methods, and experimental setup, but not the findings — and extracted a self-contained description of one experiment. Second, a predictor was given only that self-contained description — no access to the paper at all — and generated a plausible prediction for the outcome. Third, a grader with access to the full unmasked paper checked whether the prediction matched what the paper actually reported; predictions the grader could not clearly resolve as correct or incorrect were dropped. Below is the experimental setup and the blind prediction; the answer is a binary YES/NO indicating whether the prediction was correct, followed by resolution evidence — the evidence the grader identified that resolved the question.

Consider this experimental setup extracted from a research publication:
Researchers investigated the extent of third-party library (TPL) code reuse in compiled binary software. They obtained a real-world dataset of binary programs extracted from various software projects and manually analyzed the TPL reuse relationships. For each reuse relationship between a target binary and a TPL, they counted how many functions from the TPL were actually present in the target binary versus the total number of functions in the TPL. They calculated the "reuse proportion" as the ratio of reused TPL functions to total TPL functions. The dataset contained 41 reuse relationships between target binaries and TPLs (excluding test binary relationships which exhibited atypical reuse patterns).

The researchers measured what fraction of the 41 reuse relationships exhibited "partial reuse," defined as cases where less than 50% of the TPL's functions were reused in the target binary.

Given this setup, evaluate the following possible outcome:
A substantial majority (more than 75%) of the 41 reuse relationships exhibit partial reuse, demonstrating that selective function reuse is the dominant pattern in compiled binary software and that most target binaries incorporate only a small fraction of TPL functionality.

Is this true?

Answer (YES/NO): NO